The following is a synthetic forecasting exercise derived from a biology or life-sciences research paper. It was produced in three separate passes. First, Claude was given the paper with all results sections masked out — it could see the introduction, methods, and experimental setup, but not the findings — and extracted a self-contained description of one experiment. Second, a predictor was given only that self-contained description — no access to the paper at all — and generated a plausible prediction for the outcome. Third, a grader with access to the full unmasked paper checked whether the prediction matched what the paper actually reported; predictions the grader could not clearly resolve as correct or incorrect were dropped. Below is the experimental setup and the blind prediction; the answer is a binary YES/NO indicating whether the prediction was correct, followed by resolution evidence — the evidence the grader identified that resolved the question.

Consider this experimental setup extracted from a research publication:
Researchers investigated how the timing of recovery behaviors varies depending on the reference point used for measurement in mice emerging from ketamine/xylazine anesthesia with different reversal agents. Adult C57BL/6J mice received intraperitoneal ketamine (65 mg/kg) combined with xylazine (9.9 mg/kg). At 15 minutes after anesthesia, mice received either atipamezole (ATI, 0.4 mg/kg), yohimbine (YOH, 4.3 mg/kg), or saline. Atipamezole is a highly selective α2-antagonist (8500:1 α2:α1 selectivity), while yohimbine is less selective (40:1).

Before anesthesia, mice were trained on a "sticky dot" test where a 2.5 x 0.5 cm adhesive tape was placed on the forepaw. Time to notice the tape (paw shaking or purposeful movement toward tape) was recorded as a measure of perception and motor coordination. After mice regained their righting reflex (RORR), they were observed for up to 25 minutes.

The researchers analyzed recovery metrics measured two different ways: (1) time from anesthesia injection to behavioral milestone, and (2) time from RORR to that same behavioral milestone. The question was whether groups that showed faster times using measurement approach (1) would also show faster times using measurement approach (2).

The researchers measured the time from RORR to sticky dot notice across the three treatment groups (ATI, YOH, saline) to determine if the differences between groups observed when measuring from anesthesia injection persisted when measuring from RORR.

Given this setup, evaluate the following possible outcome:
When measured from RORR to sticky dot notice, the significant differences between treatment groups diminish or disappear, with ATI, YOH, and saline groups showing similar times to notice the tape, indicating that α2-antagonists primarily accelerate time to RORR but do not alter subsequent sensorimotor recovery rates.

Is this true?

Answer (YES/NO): YES